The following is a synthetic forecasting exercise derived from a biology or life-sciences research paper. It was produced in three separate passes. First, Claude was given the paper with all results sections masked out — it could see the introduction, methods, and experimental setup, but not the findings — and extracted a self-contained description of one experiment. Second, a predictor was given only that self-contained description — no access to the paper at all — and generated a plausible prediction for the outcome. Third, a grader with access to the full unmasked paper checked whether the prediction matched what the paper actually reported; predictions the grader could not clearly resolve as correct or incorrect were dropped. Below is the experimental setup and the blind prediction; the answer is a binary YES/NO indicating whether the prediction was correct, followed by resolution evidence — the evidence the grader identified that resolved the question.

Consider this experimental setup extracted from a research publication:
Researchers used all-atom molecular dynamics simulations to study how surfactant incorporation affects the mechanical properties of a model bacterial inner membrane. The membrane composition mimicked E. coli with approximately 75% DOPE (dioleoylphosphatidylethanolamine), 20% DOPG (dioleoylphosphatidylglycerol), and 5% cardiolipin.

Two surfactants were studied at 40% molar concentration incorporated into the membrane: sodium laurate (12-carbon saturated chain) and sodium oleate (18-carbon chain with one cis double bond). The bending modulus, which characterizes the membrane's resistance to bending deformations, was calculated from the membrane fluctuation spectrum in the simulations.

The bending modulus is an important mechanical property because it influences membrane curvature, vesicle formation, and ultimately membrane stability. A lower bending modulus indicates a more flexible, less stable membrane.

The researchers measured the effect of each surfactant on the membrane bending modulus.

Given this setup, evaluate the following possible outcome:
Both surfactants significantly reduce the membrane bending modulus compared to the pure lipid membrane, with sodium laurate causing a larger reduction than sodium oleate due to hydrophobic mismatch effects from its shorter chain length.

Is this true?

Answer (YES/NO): YES